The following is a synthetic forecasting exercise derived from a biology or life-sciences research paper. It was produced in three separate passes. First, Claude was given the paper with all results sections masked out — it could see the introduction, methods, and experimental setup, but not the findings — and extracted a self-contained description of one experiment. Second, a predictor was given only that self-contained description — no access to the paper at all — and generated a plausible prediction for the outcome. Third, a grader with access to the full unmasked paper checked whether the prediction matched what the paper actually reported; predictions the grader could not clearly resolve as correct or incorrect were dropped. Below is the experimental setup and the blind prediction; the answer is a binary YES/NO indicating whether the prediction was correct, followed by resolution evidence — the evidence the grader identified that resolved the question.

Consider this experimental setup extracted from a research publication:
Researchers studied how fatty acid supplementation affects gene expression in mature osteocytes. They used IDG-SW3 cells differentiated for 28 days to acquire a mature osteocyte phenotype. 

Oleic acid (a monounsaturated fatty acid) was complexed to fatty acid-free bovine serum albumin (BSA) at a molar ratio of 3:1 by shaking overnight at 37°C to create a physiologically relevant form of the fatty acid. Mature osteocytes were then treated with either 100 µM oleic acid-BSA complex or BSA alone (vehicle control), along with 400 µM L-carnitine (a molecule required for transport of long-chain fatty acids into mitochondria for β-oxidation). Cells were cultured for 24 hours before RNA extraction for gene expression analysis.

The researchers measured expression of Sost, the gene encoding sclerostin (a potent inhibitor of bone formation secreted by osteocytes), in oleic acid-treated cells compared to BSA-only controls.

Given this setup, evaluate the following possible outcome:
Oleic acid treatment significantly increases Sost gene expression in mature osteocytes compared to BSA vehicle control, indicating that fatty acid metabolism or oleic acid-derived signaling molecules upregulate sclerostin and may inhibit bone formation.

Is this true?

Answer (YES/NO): NO